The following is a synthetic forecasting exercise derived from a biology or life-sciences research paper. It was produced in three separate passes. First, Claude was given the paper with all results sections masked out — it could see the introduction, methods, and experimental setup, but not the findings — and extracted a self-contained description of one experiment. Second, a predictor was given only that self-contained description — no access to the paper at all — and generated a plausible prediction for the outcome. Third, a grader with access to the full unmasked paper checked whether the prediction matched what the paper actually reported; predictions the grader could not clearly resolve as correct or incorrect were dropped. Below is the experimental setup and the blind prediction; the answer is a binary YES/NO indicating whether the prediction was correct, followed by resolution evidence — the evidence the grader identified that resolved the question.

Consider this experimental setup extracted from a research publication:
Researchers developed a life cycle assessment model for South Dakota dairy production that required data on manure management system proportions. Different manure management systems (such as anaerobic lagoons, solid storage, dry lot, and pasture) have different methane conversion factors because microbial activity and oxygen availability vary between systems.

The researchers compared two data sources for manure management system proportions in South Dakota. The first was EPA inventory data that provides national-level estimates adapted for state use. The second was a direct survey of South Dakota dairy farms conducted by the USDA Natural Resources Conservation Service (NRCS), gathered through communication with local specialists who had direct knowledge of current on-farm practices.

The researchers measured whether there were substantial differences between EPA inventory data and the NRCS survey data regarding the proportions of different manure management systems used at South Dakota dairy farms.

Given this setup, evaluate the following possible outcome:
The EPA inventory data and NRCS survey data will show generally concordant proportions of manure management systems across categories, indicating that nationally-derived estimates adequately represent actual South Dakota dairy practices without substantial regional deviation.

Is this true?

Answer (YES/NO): NO